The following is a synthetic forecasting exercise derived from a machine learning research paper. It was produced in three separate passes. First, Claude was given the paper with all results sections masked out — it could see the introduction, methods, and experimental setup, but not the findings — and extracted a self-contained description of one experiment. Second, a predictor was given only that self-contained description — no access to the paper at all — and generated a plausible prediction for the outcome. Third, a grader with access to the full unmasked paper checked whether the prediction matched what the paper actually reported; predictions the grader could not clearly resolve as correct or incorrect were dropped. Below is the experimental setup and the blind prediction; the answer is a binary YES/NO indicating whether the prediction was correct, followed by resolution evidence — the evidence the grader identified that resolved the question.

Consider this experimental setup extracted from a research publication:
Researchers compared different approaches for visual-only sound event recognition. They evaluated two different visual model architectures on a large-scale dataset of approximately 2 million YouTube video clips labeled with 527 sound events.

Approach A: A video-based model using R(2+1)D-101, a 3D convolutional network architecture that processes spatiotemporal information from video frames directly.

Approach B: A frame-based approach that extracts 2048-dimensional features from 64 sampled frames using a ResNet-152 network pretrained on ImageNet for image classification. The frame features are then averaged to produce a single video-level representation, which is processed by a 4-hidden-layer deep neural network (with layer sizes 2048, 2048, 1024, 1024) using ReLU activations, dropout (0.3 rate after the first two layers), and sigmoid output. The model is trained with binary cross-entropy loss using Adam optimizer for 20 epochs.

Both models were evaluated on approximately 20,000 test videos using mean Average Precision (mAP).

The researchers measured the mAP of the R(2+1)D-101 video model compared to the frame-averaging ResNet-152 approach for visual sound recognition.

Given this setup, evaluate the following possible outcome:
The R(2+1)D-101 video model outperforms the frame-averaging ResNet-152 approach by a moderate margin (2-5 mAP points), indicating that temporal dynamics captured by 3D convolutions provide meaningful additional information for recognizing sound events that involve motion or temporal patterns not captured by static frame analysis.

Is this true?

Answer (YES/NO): NO